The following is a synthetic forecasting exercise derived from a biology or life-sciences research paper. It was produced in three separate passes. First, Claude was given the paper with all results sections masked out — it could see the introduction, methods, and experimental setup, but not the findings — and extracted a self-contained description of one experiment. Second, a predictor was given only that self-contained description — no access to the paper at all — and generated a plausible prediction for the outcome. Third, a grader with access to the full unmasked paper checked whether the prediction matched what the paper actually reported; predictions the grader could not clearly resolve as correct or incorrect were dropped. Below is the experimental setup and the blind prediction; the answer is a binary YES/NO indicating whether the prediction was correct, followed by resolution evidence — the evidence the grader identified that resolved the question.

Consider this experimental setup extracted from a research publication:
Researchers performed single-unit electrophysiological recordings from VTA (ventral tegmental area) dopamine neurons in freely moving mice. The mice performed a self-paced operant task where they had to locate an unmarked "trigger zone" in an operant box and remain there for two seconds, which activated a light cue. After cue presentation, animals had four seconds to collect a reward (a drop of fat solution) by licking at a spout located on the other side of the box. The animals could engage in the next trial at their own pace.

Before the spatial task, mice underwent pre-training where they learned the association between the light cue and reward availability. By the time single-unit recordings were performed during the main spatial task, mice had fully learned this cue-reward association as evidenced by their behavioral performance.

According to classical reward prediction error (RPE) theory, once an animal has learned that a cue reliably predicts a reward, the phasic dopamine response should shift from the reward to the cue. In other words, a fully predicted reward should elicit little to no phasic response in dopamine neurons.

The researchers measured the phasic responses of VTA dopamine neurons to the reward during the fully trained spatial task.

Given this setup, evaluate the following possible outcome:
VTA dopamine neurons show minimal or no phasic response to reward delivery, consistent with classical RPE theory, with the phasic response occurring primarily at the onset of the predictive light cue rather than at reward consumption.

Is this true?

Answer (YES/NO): NO